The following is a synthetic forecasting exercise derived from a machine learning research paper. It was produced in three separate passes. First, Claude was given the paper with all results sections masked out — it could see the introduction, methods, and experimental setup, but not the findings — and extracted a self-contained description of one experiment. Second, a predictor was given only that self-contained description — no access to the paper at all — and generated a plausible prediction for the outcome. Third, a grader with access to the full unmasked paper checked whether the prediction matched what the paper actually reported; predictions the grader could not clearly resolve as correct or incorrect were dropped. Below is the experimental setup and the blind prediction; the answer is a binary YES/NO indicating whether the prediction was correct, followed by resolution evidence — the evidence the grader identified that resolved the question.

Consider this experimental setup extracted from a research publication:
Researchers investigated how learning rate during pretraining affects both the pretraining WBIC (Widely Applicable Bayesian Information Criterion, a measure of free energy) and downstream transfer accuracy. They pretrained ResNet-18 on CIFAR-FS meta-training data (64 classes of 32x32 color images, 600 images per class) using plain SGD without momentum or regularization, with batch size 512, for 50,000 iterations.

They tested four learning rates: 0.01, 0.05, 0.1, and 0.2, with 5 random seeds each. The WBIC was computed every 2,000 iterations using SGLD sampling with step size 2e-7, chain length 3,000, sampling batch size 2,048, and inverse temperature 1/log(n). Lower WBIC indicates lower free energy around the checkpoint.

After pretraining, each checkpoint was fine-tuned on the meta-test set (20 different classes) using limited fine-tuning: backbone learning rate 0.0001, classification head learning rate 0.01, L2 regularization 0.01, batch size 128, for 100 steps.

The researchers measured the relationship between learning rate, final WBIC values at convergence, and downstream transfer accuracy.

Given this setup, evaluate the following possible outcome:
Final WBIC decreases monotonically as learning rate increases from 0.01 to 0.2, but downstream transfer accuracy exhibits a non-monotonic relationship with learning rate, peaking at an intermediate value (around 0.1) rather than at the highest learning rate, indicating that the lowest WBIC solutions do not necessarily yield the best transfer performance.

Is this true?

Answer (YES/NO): NO